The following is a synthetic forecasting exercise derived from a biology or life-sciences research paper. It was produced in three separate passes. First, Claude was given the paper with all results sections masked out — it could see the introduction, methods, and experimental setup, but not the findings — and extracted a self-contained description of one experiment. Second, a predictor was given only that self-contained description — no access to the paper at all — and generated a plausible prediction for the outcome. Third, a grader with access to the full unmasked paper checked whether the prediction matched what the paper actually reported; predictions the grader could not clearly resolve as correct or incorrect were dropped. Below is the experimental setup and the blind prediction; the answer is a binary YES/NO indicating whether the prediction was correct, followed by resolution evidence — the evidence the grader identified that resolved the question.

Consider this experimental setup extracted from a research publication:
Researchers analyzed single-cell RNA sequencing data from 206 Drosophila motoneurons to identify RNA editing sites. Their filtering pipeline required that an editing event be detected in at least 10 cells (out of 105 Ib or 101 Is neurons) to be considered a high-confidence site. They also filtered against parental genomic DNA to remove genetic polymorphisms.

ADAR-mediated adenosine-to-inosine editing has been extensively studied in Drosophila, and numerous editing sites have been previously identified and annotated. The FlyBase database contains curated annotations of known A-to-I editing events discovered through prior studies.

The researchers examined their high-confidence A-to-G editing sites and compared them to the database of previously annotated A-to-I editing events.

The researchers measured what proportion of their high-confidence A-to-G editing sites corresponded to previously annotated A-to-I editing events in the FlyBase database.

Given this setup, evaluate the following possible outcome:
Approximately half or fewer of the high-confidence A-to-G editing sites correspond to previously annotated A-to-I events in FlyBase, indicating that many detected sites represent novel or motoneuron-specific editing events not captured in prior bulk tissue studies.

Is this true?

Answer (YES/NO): YES